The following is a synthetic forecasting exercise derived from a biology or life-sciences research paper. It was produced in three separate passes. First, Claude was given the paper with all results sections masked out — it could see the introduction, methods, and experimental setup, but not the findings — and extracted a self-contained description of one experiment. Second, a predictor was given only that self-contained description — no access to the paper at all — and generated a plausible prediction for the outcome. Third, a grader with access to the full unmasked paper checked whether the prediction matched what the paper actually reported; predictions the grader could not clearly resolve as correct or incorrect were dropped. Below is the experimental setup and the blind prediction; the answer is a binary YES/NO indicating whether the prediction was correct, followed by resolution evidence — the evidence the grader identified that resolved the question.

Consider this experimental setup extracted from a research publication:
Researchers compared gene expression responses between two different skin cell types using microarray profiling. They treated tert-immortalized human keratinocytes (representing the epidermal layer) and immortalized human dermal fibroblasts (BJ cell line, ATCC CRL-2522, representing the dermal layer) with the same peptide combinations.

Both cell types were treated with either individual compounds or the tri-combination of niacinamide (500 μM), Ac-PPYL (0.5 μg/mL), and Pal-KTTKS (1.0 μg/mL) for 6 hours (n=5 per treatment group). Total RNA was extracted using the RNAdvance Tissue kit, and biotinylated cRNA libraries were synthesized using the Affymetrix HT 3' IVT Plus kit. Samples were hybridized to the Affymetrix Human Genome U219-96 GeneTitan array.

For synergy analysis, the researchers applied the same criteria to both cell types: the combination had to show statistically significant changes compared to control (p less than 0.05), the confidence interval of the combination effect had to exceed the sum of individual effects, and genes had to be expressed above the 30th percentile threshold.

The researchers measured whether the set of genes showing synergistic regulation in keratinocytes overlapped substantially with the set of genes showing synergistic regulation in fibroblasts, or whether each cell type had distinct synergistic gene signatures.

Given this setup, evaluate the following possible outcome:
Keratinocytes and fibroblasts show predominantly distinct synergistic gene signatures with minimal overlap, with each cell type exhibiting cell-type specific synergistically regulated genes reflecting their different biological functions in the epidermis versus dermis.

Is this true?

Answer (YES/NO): YES